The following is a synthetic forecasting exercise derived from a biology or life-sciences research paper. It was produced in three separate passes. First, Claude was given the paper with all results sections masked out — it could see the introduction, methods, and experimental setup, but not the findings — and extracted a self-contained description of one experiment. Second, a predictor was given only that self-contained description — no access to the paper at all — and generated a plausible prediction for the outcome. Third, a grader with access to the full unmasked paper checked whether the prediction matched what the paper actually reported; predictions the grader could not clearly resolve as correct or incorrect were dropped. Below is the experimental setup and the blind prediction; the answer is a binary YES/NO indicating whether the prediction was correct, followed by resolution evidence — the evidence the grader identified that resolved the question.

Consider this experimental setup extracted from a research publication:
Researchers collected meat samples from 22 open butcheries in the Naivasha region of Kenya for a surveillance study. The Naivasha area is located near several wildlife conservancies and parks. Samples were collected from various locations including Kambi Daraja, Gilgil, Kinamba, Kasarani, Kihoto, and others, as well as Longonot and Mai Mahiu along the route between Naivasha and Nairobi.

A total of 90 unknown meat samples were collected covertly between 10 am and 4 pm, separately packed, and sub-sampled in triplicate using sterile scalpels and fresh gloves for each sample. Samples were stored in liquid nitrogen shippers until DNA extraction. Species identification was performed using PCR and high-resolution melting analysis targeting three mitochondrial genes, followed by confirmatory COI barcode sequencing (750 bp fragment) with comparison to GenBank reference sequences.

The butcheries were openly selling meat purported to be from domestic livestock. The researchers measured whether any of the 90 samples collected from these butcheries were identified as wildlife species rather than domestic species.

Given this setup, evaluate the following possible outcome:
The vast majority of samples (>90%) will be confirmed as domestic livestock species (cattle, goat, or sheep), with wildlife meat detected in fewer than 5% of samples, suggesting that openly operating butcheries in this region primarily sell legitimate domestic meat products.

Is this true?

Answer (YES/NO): YES